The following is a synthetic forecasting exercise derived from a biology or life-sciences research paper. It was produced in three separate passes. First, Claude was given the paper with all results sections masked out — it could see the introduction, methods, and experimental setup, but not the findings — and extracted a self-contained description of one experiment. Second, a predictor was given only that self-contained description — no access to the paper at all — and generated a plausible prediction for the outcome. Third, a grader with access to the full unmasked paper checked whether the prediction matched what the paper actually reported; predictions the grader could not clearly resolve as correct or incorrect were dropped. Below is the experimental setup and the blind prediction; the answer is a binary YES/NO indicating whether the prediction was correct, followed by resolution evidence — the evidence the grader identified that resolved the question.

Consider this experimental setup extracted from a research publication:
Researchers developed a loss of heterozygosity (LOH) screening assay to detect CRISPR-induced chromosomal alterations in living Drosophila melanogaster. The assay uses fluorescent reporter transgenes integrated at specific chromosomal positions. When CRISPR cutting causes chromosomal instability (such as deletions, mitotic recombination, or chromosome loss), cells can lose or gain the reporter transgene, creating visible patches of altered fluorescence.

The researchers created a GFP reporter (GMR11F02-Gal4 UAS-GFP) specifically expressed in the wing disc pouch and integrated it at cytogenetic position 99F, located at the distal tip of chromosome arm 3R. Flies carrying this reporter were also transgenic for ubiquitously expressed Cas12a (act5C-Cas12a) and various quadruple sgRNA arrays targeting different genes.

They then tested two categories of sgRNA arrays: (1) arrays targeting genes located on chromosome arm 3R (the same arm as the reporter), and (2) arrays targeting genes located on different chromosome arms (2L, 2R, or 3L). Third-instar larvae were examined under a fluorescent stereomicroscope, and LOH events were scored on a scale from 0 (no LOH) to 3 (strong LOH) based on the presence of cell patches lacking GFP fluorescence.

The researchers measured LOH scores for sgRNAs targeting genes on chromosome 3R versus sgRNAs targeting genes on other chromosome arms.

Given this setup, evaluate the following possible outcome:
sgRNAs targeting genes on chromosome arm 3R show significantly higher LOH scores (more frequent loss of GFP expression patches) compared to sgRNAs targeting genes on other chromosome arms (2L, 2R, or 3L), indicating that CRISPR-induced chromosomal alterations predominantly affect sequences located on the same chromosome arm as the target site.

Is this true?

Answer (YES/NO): YES